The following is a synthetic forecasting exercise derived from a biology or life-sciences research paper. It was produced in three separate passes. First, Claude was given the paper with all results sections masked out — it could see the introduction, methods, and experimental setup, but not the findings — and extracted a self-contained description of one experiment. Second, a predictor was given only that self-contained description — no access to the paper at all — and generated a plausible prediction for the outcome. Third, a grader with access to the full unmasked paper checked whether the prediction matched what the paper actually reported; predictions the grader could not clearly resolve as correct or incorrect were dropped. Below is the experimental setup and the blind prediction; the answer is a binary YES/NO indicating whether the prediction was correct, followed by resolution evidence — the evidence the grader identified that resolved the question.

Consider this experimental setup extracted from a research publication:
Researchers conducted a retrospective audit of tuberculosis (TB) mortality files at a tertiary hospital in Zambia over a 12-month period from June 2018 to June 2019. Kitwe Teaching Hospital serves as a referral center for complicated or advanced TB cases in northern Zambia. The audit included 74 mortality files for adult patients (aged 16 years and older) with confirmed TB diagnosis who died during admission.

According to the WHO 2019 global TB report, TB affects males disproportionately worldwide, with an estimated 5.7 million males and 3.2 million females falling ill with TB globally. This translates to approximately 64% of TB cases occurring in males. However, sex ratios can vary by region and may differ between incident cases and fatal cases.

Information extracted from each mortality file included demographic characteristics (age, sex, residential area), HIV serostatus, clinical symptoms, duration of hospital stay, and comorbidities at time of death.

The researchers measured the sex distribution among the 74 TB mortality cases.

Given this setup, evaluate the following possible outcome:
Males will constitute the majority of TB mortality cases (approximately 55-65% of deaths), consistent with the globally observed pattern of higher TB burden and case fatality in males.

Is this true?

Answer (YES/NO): NO